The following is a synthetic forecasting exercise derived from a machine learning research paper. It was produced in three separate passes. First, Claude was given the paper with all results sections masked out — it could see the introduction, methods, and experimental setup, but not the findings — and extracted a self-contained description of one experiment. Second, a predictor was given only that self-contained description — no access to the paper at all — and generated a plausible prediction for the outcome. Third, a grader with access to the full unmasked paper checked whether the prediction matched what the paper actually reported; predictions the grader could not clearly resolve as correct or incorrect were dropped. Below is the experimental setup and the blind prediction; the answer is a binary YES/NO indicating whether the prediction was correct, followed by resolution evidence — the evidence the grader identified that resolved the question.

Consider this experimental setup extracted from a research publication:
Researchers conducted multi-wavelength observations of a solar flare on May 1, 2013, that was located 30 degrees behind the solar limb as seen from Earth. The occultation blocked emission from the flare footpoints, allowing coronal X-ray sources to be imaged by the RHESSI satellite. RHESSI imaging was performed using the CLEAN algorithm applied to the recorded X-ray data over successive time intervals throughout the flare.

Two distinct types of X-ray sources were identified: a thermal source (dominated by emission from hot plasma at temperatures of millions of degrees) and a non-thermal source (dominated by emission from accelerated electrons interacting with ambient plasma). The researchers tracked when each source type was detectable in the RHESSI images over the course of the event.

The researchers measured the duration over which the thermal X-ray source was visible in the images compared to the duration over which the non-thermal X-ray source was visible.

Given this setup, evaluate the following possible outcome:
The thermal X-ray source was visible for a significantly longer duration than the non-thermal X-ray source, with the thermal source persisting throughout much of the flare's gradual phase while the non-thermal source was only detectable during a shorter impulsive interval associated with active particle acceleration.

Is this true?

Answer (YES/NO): YES